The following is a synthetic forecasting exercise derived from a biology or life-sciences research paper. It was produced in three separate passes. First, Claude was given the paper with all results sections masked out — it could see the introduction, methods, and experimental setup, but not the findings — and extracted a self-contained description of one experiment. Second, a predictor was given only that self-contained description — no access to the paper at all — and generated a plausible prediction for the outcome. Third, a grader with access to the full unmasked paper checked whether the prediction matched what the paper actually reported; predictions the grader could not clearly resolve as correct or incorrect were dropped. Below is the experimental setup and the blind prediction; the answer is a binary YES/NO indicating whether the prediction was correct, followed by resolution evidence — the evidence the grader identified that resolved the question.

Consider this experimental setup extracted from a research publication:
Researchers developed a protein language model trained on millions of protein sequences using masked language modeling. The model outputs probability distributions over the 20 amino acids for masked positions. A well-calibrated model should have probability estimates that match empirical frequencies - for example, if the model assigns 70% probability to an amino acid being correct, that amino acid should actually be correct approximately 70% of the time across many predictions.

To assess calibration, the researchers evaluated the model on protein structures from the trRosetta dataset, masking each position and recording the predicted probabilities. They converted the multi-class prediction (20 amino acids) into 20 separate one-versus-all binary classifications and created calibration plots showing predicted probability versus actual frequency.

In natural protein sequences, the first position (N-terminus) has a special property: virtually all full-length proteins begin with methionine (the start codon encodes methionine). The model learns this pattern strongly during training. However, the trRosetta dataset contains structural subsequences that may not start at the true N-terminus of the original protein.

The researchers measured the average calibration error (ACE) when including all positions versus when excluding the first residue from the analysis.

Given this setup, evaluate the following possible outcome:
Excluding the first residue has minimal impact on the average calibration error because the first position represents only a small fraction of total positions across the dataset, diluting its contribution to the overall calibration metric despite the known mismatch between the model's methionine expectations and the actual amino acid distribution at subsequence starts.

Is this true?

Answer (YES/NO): NO